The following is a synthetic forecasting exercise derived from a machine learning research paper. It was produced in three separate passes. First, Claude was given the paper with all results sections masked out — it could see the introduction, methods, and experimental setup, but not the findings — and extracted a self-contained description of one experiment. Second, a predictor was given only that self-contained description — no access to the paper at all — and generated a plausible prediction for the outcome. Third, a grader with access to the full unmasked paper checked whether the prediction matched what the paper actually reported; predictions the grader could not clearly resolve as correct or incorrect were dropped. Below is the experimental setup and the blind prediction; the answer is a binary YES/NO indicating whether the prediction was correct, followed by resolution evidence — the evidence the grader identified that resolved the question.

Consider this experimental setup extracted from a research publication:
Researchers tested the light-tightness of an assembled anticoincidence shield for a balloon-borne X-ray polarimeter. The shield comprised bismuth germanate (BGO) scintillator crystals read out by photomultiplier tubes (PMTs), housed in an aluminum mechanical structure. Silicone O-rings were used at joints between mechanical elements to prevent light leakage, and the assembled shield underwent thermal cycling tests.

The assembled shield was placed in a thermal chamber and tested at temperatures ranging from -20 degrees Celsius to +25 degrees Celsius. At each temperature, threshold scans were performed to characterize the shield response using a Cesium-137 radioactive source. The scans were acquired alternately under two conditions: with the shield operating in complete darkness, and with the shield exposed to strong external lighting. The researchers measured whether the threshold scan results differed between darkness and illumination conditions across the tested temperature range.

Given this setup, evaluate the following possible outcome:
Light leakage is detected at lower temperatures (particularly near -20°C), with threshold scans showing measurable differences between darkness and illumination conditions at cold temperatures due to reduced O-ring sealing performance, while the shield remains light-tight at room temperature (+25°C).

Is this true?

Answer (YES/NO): NO